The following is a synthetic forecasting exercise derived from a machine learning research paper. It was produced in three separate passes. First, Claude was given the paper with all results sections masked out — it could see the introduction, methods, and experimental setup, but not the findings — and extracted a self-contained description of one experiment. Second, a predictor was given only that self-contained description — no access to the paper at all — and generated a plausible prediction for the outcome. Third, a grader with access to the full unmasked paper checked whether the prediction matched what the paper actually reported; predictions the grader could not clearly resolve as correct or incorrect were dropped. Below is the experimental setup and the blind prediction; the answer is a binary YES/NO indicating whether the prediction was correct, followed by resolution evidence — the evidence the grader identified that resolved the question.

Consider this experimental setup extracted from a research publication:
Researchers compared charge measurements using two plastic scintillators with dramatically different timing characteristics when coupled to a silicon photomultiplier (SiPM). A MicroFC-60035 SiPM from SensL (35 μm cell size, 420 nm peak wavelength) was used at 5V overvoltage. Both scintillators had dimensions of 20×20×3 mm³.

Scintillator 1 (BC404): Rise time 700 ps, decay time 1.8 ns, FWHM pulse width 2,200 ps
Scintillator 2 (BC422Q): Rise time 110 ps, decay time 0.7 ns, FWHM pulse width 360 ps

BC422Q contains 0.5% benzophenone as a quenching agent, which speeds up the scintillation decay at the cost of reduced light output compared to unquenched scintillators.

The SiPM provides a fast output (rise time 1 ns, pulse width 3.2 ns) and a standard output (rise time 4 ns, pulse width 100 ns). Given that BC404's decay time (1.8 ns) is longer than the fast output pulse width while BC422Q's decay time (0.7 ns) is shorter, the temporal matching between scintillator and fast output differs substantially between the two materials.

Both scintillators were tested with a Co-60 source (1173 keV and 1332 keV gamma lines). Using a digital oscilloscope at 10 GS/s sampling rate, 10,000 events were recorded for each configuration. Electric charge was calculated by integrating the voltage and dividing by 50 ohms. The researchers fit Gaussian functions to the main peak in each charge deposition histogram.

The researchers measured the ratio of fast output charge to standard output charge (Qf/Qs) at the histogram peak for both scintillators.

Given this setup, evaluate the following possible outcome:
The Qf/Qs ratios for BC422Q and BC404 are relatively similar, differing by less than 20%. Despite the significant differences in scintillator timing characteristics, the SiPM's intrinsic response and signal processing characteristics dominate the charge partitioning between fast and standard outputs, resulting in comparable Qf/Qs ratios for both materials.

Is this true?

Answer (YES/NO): NO